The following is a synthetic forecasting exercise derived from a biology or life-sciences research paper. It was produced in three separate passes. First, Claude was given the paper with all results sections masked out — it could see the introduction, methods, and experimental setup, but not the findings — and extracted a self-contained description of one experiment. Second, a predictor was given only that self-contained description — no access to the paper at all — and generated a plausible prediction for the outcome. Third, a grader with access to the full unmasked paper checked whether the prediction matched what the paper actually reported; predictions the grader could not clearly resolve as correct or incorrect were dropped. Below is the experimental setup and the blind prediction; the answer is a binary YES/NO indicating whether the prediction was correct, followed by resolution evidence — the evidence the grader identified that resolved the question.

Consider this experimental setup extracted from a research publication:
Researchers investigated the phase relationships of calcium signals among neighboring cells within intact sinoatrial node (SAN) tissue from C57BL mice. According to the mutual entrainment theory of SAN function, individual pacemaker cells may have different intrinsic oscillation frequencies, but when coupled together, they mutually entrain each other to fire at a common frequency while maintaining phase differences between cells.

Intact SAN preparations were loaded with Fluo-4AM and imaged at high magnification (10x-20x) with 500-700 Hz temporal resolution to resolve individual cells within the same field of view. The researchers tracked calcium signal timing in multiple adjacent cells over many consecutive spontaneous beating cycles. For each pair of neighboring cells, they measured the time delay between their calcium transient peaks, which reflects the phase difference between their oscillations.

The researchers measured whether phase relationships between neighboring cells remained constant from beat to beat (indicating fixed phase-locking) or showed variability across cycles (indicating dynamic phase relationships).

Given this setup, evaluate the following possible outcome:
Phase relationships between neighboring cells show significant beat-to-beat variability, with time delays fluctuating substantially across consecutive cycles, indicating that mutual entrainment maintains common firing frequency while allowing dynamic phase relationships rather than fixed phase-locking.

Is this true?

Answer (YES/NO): NO